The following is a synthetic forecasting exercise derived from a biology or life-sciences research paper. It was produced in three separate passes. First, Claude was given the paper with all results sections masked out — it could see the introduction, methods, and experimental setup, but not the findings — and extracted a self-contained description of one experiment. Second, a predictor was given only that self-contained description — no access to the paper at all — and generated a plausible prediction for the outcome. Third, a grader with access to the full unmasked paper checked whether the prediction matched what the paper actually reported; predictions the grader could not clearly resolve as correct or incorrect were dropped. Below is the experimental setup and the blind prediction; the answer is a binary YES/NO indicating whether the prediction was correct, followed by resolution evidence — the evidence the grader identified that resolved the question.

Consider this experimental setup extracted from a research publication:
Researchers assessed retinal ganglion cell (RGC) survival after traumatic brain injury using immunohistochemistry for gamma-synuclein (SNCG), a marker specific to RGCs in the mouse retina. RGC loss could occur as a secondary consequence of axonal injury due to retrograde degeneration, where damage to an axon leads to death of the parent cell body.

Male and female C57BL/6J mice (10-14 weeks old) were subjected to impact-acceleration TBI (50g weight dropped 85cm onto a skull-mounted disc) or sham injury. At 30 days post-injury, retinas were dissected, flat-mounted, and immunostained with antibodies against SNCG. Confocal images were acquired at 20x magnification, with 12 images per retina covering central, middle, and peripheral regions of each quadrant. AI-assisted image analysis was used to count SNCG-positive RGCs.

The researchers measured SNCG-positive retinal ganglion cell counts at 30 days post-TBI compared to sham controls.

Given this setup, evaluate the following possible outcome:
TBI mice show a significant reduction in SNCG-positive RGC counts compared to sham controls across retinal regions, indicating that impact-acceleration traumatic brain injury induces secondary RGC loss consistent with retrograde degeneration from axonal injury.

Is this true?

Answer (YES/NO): YES